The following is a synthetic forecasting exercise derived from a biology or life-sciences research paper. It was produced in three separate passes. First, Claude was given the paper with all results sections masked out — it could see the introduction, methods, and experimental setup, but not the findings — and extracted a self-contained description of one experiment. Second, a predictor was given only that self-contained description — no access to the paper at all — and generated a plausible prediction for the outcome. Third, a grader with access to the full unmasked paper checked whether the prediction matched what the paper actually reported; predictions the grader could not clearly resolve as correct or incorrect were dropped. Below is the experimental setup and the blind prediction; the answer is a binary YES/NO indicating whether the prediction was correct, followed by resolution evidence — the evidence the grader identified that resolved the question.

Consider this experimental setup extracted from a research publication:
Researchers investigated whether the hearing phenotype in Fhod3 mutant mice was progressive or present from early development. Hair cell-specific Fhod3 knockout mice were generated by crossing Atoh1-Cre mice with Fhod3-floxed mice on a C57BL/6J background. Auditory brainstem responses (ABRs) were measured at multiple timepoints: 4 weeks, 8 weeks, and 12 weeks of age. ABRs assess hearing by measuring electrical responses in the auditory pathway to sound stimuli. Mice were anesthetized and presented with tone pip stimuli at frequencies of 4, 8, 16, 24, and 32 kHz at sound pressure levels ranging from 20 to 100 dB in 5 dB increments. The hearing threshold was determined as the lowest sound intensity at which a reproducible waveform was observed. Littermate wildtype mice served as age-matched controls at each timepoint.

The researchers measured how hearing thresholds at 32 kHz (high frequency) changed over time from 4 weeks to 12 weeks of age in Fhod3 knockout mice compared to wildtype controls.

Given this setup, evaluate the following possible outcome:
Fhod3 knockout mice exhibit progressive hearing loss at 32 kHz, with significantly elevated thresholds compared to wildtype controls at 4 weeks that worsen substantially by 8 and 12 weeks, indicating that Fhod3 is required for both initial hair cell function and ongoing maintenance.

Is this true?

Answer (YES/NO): YES